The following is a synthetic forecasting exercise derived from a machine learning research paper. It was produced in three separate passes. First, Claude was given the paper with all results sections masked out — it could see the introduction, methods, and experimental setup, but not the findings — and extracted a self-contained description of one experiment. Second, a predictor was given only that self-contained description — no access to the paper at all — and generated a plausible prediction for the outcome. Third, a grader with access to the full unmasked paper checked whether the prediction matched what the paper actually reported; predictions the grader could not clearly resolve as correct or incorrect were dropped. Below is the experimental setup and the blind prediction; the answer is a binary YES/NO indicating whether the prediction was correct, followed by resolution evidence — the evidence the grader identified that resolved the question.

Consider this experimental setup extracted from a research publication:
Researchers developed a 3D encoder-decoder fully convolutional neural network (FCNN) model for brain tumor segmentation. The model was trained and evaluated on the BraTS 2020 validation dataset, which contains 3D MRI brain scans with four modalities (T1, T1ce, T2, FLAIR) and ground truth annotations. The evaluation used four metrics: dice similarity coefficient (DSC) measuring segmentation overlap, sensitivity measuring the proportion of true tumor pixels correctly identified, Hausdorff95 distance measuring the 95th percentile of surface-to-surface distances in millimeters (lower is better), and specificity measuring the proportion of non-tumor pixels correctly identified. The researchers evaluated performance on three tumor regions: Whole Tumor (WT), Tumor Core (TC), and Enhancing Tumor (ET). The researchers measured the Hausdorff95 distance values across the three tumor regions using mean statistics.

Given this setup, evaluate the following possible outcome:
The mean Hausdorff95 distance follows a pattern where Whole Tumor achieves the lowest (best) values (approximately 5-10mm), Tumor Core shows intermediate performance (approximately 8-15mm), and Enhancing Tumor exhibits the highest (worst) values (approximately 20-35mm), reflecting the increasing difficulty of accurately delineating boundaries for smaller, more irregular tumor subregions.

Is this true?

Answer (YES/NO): NO